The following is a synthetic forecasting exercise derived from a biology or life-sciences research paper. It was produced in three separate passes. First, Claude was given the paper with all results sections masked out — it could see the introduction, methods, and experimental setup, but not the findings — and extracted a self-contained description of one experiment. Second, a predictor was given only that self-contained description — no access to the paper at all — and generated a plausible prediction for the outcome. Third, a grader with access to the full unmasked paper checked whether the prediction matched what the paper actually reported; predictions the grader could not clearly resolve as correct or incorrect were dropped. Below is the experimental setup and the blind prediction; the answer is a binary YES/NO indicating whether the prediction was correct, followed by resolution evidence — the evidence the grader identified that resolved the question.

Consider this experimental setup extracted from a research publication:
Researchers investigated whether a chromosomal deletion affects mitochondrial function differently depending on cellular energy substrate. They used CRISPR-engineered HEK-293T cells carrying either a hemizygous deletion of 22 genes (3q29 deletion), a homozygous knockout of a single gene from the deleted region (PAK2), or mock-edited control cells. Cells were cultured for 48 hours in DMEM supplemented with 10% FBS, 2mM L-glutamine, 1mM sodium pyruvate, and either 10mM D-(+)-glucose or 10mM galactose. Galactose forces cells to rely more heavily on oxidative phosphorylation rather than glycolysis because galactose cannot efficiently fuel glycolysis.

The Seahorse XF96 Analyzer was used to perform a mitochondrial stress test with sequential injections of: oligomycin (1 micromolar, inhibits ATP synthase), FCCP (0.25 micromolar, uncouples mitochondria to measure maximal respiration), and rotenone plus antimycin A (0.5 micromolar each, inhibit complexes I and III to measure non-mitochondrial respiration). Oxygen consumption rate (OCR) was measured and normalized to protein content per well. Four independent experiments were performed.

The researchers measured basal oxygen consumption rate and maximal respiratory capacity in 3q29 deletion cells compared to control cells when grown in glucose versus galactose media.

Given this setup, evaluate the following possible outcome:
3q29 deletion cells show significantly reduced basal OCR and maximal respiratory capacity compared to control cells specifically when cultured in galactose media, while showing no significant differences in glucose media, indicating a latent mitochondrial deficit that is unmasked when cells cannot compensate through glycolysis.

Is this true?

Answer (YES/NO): NO